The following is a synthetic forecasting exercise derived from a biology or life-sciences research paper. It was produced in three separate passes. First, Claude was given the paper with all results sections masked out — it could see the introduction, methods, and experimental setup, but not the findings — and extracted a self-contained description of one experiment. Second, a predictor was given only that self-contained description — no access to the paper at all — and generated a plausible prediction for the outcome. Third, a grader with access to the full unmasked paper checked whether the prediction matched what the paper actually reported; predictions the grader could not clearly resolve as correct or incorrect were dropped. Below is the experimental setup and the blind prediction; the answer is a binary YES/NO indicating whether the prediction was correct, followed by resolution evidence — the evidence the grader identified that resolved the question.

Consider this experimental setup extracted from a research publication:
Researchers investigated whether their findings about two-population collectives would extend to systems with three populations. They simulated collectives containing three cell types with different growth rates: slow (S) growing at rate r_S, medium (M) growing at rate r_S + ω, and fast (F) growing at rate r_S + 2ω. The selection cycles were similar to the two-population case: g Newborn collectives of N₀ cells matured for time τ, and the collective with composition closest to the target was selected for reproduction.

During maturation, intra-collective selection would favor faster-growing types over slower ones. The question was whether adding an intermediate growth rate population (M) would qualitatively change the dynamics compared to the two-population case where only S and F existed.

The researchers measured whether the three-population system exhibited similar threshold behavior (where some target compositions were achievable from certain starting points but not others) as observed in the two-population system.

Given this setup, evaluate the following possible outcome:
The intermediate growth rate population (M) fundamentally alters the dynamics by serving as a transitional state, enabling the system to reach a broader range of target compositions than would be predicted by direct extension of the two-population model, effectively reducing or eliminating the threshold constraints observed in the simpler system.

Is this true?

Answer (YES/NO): NO